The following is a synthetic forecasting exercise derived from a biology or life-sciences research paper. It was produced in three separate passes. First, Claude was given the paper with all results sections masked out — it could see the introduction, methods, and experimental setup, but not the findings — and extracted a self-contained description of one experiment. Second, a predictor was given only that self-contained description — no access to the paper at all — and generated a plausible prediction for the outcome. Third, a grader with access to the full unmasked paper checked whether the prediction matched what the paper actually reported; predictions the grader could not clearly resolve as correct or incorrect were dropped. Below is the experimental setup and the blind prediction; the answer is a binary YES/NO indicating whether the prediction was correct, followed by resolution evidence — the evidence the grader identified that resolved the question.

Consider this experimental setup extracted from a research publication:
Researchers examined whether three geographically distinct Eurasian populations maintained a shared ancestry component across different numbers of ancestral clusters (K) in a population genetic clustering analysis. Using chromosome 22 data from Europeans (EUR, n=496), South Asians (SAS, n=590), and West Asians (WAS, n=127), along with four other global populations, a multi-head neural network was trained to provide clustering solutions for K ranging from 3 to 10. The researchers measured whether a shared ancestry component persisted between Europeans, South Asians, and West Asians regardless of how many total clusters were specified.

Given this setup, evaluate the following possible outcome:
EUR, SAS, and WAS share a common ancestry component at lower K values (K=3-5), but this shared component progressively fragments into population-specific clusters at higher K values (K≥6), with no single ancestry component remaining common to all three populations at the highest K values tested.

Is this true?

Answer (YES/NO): NO